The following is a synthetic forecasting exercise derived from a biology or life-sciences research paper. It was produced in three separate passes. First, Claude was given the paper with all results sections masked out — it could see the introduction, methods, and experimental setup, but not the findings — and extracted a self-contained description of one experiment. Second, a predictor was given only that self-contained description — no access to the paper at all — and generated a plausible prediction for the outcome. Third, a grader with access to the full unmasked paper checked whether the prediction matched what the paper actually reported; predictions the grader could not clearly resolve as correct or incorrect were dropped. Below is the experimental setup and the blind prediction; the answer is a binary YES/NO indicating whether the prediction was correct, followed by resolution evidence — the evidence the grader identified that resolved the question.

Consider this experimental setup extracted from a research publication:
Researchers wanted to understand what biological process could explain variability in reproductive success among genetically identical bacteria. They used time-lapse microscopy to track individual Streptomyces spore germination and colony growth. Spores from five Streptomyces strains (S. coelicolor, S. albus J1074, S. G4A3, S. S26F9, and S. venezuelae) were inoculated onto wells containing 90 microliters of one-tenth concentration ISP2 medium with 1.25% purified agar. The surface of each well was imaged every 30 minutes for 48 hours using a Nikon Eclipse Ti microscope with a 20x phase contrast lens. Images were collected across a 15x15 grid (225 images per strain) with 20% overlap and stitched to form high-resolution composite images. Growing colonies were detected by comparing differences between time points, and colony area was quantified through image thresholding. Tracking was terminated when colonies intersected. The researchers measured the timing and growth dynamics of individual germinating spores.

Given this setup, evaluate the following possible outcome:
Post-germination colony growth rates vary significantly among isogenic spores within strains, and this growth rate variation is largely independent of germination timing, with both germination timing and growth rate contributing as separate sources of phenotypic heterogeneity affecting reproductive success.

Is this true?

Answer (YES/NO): NO